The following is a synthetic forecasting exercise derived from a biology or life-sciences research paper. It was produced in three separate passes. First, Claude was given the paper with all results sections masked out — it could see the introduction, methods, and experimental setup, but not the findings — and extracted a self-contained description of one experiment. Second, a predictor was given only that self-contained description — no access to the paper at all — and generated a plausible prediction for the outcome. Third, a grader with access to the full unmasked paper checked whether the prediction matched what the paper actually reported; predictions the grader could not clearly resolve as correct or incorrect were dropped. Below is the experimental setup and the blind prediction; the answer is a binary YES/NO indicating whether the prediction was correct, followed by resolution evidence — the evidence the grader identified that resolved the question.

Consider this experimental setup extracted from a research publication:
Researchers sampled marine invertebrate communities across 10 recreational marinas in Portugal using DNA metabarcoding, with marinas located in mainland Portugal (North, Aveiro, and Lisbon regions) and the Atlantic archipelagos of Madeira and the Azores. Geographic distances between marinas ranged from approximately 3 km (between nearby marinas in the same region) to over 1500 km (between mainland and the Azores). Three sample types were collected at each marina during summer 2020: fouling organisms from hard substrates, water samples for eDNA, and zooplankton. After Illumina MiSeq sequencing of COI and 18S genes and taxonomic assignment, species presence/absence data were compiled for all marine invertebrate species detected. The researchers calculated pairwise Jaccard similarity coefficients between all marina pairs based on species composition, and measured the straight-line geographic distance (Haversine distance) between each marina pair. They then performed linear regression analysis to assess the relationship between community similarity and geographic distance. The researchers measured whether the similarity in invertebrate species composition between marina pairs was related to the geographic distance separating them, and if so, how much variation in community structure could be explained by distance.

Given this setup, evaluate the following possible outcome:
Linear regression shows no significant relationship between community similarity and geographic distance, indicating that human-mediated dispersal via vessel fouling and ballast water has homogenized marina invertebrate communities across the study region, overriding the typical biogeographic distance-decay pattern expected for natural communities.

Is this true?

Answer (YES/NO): NO